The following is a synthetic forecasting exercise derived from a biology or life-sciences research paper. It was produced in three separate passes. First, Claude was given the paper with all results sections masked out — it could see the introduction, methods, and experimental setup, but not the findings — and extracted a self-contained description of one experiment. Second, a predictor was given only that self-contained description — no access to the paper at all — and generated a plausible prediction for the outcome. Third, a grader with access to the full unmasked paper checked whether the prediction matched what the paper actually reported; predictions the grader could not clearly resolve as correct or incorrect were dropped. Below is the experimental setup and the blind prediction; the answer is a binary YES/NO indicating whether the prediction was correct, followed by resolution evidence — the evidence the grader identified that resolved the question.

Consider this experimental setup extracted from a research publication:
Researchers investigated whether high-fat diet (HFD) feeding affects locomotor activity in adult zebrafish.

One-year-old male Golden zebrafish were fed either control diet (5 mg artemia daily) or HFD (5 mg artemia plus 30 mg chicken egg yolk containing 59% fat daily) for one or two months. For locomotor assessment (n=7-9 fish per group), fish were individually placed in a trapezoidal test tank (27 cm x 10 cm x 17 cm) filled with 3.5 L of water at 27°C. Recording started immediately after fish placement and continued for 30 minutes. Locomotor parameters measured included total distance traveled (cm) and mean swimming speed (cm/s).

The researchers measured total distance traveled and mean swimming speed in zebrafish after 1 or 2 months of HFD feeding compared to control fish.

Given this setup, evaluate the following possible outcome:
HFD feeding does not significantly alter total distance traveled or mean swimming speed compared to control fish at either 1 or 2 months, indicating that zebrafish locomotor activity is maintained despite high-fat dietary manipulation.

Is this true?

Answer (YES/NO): NO